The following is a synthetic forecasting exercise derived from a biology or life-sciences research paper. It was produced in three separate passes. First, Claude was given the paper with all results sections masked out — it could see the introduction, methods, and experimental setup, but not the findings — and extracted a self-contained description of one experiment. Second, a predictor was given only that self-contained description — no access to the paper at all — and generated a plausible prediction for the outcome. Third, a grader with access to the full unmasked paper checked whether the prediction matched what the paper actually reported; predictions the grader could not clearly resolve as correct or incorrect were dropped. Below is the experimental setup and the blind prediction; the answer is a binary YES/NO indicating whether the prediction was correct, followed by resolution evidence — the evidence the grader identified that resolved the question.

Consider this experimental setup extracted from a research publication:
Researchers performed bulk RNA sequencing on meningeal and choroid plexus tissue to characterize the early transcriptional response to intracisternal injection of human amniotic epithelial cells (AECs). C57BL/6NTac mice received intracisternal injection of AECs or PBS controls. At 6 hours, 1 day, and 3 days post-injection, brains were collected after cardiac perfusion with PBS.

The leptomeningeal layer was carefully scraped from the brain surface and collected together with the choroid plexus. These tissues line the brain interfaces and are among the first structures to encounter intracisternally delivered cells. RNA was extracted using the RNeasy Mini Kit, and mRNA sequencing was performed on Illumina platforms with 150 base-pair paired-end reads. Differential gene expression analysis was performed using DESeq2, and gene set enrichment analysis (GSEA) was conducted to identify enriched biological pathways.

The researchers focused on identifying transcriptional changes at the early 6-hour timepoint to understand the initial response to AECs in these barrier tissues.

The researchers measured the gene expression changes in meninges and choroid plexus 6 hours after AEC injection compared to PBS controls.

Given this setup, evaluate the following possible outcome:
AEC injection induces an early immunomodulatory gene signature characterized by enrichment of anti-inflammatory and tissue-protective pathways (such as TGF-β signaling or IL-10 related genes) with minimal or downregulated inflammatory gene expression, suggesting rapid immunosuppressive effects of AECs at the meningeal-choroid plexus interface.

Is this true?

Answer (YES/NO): NO